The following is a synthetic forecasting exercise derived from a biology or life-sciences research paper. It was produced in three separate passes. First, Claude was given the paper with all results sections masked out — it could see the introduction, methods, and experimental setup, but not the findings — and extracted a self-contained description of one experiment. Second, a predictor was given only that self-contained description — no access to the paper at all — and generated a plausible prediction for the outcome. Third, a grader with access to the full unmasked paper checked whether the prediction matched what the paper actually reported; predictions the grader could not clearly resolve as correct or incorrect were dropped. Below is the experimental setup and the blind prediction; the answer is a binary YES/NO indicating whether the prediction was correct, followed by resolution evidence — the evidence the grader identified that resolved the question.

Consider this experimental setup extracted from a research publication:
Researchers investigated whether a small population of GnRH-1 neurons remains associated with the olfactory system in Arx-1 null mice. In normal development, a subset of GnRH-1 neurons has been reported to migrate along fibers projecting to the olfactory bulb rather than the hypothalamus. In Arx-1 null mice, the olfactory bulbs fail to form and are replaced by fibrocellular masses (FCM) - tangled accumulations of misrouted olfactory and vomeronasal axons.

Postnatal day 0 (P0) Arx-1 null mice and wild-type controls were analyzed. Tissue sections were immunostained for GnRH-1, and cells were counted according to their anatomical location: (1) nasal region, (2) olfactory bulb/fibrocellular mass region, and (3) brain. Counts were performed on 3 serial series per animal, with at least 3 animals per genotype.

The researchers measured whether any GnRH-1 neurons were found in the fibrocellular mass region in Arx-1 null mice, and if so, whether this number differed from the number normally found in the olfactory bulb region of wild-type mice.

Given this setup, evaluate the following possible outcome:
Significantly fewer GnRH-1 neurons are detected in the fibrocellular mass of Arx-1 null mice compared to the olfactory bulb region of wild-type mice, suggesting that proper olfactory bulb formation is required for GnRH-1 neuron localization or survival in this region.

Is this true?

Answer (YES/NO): NO